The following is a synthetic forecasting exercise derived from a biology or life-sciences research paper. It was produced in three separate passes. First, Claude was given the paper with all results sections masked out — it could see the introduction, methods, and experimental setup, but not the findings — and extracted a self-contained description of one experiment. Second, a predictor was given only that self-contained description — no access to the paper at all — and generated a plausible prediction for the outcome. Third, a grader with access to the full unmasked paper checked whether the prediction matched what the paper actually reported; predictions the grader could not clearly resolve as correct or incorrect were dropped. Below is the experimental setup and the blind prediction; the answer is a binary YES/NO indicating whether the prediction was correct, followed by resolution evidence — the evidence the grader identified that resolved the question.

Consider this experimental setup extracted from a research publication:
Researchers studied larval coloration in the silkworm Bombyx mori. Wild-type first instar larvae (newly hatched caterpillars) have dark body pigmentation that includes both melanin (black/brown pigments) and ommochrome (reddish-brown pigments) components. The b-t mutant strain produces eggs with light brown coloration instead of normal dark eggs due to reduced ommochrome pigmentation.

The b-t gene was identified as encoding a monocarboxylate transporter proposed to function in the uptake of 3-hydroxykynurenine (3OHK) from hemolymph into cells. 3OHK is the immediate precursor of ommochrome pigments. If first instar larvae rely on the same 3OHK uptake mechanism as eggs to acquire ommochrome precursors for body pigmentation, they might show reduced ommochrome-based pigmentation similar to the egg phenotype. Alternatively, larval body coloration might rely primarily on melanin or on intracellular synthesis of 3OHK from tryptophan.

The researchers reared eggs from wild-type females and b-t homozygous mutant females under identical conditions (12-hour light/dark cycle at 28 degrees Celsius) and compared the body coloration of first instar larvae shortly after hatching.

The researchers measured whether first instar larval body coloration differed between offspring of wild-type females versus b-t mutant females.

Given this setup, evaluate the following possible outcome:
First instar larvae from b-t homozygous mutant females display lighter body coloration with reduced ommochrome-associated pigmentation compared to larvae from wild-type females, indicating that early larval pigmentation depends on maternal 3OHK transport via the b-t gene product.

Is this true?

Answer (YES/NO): YES